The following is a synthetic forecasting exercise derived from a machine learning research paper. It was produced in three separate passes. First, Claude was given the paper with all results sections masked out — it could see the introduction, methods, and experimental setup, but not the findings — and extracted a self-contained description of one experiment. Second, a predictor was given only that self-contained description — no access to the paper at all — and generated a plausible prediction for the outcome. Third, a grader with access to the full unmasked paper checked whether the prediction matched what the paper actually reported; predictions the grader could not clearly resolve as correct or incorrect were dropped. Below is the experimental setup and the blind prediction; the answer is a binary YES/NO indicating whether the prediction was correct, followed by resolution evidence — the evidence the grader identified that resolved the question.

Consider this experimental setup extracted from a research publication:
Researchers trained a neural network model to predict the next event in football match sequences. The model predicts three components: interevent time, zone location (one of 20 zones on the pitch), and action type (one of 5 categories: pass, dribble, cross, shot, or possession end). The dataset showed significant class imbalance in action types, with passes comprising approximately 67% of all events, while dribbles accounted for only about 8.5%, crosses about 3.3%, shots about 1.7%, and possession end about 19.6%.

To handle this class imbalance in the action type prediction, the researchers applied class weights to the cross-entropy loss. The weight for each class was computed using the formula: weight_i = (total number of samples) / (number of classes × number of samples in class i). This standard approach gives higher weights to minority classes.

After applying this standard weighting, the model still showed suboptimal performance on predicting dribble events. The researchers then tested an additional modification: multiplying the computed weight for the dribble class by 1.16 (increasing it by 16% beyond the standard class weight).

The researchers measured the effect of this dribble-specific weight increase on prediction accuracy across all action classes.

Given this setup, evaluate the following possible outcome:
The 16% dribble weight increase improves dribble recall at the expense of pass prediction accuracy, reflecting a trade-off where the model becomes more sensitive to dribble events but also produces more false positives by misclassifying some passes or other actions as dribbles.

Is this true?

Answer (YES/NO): YES